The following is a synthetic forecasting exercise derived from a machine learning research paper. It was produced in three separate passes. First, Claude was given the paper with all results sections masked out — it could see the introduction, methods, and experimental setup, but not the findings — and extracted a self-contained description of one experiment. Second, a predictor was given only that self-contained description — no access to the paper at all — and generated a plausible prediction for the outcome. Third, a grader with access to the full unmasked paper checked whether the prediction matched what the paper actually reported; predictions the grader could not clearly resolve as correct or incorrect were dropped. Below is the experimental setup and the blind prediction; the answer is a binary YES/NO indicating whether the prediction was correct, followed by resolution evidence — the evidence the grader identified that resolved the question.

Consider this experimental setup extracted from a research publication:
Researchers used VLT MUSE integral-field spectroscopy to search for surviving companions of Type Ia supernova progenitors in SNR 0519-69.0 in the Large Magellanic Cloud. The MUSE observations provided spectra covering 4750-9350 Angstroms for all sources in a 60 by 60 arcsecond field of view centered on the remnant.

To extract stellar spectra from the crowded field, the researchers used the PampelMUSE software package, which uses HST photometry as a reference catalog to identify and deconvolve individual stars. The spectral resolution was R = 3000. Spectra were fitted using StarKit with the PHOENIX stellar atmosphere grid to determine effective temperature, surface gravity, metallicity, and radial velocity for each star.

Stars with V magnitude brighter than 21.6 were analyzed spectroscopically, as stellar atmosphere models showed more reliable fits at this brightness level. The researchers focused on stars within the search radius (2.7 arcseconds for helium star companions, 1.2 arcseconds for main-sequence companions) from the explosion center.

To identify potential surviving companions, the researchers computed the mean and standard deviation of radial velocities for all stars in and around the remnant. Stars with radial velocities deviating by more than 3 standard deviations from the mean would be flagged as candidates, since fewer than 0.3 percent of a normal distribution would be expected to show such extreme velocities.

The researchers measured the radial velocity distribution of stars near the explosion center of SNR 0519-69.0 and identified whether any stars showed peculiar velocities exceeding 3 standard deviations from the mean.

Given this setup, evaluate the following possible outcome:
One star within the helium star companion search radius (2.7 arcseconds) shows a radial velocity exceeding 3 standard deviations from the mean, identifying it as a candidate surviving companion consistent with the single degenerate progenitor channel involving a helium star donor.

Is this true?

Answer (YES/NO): NO